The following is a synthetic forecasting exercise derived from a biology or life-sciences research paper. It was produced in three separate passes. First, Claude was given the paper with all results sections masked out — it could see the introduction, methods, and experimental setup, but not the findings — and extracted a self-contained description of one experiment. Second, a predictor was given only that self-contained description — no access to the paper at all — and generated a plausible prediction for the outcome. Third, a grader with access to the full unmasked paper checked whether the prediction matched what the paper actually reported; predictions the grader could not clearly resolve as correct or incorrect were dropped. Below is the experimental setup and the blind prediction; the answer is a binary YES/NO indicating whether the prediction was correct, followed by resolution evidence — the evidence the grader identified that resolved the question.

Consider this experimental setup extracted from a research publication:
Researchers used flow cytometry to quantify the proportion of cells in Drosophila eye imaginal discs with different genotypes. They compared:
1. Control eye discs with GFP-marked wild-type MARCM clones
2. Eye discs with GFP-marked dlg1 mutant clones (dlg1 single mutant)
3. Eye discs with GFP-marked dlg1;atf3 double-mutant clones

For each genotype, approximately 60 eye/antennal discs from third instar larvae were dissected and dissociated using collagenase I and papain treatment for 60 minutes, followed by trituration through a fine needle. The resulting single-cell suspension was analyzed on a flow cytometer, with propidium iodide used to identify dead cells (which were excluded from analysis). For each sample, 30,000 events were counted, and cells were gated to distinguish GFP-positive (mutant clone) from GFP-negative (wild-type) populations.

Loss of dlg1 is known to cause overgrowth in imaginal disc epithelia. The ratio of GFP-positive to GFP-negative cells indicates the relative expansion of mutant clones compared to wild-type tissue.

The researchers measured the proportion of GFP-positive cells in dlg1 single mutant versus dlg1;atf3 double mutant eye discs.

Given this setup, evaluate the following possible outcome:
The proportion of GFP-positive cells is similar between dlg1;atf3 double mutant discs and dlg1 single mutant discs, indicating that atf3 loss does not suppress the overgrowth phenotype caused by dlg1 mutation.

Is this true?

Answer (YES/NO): YES